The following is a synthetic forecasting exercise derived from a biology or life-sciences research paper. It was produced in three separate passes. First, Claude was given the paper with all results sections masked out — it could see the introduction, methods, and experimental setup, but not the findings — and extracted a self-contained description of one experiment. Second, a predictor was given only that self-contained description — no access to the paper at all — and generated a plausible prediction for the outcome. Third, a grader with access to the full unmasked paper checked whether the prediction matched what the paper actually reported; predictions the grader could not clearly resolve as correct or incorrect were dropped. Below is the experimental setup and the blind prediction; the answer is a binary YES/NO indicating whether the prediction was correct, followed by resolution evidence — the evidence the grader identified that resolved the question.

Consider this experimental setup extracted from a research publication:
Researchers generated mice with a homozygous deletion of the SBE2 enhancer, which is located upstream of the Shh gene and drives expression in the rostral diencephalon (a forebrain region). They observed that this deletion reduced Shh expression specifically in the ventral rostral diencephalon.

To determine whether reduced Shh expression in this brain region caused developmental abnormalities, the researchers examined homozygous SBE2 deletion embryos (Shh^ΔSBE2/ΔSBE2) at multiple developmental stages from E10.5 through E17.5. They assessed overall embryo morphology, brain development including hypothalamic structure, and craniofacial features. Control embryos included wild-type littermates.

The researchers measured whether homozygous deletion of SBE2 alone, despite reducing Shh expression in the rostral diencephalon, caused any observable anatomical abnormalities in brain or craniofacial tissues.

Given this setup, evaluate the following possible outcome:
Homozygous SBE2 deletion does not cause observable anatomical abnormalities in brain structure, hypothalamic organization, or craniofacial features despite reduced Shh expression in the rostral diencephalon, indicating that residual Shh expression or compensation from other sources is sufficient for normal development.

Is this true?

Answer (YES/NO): NO